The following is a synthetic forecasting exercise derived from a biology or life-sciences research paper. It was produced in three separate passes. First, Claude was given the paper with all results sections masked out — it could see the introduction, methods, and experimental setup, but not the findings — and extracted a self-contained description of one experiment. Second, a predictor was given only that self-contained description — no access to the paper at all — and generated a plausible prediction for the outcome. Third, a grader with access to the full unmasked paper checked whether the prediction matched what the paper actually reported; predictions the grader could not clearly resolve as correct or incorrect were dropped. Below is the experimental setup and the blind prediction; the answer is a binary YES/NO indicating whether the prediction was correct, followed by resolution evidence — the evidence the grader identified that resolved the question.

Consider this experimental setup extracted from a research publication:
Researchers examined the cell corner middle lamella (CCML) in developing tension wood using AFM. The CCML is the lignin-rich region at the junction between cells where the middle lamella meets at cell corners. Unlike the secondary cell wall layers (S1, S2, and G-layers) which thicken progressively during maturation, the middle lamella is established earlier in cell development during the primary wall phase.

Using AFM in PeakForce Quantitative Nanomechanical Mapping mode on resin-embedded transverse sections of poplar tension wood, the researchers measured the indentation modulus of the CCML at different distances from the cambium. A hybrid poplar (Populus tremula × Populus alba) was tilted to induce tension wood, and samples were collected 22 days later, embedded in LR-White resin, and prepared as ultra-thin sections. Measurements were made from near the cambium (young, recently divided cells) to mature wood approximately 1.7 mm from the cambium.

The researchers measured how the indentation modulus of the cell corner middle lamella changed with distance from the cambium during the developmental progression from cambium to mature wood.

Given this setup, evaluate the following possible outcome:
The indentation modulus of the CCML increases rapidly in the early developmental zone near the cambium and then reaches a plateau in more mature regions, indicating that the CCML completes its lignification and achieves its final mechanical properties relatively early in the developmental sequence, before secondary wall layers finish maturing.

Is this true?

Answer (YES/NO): NO